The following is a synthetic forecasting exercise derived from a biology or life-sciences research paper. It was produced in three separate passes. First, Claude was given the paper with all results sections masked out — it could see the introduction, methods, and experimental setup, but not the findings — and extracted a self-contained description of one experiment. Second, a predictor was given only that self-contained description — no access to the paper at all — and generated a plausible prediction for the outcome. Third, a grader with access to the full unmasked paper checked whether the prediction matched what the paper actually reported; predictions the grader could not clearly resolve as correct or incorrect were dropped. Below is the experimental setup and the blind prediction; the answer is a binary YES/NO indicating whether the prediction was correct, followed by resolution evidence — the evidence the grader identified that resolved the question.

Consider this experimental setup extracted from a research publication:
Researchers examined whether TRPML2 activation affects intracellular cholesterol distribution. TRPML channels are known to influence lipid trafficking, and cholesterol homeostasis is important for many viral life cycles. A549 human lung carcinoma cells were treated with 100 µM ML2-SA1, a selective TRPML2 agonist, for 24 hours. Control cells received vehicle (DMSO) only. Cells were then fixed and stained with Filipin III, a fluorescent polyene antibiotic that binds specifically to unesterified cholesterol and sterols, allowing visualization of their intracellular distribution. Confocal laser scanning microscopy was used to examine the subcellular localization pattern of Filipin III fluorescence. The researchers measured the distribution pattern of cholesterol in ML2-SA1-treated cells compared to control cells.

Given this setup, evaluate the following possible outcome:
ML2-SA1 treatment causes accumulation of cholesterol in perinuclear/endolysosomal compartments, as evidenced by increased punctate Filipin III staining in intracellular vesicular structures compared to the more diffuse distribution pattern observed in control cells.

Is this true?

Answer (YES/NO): YES